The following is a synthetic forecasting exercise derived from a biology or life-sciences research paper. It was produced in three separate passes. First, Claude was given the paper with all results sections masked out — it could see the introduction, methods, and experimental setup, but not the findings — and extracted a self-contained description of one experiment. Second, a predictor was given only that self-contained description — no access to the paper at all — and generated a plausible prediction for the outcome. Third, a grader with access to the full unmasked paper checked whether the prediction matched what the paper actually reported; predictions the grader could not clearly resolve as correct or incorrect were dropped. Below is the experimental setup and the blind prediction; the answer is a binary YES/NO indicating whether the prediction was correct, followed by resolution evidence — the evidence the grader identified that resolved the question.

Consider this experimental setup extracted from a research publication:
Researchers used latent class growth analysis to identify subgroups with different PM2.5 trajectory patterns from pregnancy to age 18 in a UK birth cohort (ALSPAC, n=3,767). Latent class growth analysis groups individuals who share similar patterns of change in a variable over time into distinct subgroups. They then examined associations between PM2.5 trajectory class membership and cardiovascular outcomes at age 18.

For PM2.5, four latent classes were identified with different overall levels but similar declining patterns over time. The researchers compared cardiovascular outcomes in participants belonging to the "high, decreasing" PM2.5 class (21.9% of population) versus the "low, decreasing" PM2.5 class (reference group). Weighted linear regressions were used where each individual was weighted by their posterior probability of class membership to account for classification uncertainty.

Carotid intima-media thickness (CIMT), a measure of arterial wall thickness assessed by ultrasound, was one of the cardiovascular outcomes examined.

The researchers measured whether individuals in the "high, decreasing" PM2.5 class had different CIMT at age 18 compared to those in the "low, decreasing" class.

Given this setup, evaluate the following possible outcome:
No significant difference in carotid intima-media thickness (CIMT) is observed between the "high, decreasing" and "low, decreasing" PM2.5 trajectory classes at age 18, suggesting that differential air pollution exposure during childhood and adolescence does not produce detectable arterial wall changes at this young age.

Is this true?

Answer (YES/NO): NO